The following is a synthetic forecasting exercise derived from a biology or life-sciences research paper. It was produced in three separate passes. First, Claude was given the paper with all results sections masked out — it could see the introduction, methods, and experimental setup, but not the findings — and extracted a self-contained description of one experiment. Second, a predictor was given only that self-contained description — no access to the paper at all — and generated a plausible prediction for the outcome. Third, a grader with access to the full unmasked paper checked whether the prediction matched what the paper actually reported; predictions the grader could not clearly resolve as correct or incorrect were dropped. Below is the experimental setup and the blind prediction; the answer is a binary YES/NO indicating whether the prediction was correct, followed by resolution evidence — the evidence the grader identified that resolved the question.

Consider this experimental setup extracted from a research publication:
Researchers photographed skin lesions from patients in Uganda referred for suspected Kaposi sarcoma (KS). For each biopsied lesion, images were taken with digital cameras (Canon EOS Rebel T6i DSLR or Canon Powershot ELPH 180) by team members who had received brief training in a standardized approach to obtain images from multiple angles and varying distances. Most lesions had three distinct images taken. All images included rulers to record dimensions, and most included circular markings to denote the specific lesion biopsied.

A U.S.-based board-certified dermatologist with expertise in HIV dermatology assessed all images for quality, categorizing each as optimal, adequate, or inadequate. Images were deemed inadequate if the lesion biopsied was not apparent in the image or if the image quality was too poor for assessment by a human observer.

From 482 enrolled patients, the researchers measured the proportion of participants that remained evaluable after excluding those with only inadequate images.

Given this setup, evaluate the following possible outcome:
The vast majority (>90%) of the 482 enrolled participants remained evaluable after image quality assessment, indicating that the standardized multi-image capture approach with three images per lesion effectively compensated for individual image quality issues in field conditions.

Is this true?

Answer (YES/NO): YES